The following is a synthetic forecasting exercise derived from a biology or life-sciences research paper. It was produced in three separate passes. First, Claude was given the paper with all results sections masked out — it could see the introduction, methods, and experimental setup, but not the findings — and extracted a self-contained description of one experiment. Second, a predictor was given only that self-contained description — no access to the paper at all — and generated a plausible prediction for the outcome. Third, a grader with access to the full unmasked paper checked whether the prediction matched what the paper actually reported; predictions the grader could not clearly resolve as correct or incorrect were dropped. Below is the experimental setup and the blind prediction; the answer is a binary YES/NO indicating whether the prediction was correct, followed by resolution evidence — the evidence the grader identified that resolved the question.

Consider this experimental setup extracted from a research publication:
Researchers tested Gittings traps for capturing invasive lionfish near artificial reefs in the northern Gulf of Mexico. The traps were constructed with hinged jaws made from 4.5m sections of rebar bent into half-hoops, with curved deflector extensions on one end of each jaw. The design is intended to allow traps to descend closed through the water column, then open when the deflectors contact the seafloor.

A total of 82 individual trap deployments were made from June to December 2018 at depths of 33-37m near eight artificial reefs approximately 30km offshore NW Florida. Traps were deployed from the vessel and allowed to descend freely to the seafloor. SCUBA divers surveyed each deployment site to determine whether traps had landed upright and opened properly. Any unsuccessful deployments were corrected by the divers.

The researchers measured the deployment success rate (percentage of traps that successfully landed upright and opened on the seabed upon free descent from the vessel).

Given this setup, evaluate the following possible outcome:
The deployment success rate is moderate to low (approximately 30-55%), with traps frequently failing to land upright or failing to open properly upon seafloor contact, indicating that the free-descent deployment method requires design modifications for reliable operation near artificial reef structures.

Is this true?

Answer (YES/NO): NO